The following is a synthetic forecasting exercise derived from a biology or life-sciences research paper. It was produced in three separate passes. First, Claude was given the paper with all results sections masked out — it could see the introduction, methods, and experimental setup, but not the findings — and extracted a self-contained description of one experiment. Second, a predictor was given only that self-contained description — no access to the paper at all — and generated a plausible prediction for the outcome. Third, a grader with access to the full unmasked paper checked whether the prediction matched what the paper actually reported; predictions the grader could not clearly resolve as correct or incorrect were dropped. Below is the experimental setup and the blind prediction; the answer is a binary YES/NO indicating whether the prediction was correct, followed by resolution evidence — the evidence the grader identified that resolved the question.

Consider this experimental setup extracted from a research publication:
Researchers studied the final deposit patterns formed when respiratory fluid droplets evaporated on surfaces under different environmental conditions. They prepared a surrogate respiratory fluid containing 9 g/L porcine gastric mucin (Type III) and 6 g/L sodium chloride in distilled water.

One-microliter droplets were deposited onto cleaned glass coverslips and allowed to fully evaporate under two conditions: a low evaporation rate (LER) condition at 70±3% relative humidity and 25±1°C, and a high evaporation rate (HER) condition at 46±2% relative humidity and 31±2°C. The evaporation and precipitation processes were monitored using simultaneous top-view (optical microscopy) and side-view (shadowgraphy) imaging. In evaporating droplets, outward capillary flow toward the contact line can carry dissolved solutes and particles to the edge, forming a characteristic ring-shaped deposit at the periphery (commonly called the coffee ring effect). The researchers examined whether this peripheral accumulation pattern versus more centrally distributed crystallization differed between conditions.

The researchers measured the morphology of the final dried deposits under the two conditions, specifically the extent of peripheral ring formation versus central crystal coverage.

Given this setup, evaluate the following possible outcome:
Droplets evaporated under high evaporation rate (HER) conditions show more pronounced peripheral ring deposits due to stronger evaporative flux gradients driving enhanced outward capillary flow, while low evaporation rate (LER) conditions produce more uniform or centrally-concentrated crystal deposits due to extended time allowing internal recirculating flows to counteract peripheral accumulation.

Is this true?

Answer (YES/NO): NO